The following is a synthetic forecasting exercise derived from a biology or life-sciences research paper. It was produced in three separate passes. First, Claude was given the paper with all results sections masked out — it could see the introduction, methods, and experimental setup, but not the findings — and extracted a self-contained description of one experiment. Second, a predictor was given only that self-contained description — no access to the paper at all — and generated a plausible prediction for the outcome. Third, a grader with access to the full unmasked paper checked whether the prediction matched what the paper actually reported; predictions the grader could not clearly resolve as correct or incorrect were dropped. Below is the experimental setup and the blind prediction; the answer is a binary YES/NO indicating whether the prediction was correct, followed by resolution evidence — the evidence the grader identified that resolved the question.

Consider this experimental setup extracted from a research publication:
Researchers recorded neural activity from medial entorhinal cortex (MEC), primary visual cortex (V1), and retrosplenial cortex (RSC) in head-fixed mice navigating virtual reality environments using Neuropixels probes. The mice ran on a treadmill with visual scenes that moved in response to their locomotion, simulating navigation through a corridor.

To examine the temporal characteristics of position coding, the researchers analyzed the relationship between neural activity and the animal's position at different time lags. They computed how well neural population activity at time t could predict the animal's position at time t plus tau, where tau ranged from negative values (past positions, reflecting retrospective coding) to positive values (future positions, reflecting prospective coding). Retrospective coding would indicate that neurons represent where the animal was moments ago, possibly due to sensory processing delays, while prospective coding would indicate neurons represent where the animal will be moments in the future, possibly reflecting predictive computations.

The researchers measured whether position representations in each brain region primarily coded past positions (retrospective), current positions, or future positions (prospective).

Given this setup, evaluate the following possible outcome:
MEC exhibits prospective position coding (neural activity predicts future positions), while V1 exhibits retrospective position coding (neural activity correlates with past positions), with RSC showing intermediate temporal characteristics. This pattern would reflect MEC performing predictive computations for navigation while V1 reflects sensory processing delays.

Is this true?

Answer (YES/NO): YES